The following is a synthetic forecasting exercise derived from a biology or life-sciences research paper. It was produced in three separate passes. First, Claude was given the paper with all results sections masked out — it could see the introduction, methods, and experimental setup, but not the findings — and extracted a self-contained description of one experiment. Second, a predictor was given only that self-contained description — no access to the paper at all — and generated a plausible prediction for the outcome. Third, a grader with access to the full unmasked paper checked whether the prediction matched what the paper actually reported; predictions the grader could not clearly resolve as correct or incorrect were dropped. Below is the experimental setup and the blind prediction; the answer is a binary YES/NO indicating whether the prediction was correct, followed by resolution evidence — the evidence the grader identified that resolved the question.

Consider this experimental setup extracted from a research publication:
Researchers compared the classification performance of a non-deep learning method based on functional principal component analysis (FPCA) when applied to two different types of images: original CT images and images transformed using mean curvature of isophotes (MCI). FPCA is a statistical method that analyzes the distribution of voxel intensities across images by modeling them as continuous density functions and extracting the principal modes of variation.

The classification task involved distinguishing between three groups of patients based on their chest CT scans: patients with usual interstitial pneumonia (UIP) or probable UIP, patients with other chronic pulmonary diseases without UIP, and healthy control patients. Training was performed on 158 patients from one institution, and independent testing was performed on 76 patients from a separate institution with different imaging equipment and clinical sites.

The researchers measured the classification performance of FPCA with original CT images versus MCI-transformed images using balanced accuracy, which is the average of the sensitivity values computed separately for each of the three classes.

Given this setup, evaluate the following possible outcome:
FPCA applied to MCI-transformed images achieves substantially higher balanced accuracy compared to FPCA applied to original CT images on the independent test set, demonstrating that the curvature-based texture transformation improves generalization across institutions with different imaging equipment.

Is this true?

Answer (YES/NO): YES